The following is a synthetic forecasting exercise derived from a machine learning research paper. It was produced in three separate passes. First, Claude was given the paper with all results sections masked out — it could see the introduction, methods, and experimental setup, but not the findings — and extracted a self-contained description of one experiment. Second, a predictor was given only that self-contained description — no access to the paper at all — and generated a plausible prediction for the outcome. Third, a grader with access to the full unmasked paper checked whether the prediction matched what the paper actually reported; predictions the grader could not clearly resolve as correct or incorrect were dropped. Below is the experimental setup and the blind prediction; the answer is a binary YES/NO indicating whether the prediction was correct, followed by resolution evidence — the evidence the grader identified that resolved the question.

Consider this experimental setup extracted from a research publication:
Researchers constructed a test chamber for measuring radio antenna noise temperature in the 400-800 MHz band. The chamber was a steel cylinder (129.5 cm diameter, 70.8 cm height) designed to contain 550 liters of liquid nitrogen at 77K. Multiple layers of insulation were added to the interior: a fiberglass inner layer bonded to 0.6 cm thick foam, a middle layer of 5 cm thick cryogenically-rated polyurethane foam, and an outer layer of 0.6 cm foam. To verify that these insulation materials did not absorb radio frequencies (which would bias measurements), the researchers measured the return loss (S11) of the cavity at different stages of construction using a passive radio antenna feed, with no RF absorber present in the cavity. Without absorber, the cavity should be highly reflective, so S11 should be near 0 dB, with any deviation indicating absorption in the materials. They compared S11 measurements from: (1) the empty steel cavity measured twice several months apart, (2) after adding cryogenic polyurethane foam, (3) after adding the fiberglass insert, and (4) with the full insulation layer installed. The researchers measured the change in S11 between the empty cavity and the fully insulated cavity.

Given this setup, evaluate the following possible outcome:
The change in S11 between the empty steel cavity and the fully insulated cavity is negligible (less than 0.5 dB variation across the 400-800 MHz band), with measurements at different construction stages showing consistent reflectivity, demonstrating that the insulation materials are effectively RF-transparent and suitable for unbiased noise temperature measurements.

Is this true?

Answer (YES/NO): YES